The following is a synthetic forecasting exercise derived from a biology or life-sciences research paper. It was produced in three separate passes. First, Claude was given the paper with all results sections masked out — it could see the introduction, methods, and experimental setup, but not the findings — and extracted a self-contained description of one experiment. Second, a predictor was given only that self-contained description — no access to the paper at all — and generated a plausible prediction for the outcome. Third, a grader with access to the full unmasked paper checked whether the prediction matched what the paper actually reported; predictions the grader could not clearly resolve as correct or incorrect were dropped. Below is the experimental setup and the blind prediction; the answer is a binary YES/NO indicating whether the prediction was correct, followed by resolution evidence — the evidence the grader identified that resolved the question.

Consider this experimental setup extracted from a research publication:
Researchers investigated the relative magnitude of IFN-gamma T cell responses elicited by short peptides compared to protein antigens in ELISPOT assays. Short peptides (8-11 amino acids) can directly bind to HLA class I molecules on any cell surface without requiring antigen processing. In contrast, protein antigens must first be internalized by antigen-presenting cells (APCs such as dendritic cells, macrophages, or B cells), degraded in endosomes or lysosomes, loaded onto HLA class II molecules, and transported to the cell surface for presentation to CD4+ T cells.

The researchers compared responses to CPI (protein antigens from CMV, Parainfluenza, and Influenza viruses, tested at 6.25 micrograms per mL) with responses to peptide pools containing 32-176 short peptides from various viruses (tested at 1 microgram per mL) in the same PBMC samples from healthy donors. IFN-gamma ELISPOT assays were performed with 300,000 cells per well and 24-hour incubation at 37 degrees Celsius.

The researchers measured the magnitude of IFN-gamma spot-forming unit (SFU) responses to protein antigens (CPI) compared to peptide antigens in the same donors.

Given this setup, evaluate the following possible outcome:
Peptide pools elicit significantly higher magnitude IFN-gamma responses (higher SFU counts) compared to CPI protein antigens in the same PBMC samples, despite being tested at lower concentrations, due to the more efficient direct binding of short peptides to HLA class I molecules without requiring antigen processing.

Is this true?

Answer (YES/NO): NO